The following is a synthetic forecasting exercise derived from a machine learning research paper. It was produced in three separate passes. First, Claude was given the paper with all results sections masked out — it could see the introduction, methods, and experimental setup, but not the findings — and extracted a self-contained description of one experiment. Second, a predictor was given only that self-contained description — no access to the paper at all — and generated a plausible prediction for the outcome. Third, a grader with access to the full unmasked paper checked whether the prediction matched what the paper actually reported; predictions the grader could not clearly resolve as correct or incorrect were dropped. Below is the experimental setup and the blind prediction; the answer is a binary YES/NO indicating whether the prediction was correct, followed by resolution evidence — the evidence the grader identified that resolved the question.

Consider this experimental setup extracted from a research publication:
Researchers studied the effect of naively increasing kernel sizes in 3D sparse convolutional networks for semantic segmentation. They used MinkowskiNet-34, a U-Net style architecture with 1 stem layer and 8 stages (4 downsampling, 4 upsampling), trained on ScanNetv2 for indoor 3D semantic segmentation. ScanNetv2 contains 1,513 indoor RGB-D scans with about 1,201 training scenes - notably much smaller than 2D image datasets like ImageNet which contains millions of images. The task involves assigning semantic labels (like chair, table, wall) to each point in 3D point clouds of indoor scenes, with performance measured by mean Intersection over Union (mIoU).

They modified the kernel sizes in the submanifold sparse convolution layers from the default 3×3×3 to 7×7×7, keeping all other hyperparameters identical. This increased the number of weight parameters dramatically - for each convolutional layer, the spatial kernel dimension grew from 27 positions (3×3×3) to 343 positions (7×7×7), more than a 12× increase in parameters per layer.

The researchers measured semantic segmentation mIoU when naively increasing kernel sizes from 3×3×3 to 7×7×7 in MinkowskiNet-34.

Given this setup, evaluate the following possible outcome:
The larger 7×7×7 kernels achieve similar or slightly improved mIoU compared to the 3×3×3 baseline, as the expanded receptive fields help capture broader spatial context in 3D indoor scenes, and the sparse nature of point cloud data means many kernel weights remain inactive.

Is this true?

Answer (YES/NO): NO